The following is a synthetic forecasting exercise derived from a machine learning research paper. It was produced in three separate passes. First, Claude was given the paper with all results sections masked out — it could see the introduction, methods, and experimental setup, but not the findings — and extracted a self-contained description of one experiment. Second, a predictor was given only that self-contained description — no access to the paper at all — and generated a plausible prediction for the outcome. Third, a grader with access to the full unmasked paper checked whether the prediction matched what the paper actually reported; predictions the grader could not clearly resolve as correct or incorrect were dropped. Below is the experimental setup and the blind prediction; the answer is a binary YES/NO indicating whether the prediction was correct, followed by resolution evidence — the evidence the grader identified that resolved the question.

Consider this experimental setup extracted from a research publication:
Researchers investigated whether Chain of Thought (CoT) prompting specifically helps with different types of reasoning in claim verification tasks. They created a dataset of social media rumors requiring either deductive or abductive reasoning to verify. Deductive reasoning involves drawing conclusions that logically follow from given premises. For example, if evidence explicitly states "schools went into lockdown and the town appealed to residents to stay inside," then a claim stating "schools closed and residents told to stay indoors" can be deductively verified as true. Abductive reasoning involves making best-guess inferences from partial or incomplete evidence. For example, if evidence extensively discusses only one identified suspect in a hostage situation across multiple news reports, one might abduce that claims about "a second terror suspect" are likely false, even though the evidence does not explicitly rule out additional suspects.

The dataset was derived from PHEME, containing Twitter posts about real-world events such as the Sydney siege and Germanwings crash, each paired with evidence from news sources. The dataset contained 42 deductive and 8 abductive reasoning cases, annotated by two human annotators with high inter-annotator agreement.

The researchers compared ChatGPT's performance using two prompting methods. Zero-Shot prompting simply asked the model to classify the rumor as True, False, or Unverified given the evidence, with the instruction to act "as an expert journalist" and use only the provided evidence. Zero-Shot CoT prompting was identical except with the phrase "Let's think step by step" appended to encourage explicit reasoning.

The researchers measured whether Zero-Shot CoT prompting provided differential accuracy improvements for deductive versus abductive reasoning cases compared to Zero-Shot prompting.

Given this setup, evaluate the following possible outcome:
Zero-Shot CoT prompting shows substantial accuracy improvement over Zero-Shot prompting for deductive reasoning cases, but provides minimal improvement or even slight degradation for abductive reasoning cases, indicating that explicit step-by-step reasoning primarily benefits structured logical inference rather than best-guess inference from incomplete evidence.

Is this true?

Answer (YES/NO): NO